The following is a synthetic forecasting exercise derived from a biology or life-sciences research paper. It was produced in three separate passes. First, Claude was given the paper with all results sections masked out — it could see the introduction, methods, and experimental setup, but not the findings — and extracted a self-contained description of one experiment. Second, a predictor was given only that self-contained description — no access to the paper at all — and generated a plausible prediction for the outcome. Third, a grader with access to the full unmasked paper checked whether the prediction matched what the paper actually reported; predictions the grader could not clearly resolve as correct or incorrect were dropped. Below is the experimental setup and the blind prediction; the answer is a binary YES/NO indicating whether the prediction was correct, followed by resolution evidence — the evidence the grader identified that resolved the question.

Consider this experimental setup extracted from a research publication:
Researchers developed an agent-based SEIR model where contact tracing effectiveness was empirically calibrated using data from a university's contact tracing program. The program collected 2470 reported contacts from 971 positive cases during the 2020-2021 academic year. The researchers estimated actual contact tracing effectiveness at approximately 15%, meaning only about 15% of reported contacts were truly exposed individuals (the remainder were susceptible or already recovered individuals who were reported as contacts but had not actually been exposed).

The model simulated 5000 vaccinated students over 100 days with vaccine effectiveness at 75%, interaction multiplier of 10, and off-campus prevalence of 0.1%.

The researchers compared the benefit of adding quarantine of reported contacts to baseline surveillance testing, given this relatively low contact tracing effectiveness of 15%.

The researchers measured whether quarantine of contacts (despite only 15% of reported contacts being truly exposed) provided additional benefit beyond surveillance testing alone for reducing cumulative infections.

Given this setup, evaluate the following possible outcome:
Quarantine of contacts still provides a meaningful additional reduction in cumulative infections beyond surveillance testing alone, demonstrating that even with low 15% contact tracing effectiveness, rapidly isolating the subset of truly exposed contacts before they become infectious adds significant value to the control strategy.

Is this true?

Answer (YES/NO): NO